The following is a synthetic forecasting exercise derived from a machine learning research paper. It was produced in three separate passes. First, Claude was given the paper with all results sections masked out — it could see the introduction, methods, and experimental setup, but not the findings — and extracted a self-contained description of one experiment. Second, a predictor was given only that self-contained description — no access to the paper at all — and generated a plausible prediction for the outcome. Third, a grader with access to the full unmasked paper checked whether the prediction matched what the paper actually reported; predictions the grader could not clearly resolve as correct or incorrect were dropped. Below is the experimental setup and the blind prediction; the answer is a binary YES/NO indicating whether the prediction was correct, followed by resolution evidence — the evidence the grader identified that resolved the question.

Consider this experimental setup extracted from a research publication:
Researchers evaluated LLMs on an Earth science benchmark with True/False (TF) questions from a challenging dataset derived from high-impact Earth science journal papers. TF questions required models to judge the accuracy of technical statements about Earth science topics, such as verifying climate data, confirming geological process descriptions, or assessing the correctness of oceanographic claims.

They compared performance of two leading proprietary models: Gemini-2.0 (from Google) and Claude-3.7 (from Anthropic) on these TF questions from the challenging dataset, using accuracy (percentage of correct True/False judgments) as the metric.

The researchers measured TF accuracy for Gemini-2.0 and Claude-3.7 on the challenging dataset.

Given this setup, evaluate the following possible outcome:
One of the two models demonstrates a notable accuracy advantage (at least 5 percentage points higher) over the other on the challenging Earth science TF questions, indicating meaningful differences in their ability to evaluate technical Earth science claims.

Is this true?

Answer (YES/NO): YES